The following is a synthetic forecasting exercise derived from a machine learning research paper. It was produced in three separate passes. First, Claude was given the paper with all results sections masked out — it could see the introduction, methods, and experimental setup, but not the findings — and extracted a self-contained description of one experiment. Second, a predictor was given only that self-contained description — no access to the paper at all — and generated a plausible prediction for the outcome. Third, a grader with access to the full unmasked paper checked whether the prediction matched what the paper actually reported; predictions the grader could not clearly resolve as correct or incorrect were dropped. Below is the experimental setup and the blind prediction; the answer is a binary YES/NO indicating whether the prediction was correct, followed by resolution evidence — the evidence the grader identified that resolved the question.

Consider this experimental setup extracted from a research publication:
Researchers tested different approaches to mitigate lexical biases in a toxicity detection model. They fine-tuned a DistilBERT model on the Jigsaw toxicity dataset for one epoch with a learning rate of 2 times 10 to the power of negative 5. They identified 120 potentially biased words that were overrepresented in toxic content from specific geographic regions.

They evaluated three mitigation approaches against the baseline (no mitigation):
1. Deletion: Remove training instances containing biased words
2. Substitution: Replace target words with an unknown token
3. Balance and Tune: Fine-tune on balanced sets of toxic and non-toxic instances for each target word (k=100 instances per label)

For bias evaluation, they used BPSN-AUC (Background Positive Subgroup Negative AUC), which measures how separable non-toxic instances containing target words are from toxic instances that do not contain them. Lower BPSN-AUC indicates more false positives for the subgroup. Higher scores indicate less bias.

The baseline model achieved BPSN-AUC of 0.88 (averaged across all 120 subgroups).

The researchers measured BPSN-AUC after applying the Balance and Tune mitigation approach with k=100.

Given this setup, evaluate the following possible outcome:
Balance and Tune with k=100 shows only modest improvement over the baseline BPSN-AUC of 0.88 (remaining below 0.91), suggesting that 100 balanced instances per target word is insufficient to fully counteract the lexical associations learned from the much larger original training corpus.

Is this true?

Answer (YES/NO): YES